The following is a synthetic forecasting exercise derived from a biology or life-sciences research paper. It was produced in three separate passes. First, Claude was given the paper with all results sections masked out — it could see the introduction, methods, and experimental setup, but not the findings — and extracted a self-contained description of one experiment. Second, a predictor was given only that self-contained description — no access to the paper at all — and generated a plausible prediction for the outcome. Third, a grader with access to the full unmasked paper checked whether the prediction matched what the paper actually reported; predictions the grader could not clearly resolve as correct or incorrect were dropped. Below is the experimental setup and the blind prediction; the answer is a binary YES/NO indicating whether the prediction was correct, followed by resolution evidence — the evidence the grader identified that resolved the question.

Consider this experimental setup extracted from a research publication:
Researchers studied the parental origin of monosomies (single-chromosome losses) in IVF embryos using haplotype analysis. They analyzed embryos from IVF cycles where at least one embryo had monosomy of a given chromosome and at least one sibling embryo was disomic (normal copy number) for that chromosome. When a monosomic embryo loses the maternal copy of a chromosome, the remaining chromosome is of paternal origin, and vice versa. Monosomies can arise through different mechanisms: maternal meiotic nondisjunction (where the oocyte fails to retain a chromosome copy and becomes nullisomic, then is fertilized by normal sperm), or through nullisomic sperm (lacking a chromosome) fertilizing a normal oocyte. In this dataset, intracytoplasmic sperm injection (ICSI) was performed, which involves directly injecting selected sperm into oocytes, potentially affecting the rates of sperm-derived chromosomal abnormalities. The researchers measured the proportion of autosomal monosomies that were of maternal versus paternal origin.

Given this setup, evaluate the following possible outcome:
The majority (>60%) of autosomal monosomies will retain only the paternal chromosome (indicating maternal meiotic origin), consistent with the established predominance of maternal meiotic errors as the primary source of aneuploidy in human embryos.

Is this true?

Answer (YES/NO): YES